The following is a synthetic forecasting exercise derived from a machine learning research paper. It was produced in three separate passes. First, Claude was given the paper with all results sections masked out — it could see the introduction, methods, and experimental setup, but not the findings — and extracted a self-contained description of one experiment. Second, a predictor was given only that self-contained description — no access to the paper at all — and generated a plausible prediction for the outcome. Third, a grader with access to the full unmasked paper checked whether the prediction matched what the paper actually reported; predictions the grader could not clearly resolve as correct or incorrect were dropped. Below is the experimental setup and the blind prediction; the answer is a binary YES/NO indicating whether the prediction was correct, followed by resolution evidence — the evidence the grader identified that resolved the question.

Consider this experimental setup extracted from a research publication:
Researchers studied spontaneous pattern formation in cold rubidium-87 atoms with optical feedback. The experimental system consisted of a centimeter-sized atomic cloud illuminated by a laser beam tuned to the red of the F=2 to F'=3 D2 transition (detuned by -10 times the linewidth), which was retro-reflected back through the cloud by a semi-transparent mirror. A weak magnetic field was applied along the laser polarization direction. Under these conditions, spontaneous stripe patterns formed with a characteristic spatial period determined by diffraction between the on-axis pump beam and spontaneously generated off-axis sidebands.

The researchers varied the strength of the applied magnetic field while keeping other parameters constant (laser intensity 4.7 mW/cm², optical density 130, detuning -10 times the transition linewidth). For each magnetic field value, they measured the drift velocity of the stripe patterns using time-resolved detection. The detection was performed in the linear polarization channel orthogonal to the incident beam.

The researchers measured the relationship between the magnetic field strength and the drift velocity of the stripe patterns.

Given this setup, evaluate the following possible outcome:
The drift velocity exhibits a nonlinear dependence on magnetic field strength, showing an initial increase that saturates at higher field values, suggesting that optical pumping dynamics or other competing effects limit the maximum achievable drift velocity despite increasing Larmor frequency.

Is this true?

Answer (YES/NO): NO